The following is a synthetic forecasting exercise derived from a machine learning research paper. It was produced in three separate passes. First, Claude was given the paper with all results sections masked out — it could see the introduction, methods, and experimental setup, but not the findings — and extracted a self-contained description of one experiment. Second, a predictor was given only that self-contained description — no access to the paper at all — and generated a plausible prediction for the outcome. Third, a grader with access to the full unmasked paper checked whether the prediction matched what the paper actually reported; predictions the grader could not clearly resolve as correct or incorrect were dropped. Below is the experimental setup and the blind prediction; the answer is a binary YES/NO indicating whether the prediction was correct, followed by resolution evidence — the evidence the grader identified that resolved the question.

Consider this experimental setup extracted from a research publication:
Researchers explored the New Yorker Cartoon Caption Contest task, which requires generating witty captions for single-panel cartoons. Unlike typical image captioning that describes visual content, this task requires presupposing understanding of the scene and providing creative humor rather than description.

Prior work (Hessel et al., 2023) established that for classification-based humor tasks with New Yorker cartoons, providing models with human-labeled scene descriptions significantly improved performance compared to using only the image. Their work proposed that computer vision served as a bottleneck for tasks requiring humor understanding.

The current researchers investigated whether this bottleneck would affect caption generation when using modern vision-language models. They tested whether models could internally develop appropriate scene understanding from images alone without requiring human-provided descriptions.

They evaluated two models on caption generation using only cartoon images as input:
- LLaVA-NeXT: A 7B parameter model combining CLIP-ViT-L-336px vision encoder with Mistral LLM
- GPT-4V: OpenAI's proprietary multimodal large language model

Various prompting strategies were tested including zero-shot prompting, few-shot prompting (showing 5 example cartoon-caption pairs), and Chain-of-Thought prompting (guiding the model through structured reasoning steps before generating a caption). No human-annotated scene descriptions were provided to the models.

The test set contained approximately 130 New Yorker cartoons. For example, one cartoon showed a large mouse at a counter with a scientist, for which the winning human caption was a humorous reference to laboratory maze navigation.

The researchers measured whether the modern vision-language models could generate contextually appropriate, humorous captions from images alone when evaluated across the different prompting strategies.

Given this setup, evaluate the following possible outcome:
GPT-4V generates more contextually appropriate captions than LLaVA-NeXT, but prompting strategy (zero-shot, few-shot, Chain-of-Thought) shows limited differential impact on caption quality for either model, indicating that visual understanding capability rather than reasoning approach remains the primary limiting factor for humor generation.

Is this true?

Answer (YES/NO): NO